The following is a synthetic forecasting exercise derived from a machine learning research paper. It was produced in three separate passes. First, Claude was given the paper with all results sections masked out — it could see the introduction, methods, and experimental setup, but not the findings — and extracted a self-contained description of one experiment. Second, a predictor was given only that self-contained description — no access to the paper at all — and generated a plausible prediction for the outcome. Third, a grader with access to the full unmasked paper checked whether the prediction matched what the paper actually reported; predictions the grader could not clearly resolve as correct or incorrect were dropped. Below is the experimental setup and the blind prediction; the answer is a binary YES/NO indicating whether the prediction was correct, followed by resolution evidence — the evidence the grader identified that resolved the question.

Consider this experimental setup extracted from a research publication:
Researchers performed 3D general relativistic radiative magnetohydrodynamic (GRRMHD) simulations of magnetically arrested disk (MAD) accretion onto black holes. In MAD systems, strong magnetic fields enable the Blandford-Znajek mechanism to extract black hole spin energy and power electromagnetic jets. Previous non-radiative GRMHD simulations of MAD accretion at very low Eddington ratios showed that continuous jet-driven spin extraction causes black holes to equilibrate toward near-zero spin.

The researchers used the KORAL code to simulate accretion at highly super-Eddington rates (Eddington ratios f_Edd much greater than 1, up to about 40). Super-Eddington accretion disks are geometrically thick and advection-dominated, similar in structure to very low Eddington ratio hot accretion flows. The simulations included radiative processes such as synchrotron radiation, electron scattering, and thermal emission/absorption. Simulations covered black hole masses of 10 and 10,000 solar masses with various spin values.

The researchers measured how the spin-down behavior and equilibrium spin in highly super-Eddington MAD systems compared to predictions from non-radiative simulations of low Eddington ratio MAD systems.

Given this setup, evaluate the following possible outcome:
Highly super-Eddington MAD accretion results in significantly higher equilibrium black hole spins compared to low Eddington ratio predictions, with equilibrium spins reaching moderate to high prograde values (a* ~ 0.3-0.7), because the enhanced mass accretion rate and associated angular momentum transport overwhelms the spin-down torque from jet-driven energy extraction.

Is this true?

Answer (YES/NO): NO